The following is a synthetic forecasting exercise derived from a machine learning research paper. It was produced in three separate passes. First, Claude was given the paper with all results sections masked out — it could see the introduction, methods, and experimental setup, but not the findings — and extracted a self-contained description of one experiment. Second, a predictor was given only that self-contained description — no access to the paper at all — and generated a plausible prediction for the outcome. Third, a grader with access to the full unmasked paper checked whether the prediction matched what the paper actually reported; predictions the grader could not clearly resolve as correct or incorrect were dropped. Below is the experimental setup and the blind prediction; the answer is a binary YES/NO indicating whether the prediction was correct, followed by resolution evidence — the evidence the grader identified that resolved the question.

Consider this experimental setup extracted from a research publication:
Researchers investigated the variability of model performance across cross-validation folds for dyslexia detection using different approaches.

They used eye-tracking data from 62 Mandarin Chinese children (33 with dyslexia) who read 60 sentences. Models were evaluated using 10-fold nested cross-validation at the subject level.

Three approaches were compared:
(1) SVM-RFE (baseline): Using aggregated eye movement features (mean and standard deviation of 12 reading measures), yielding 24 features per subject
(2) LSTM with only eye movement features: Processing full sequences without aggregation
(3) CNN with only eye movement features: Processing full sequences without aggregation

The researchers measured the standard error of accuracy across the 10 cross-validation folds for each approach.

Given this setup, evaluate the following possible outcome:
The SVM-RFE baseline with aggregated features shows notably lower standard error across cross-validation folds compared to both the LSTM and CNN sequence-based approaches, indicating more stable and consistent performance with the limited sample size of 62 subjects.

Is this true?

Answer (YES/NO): NO